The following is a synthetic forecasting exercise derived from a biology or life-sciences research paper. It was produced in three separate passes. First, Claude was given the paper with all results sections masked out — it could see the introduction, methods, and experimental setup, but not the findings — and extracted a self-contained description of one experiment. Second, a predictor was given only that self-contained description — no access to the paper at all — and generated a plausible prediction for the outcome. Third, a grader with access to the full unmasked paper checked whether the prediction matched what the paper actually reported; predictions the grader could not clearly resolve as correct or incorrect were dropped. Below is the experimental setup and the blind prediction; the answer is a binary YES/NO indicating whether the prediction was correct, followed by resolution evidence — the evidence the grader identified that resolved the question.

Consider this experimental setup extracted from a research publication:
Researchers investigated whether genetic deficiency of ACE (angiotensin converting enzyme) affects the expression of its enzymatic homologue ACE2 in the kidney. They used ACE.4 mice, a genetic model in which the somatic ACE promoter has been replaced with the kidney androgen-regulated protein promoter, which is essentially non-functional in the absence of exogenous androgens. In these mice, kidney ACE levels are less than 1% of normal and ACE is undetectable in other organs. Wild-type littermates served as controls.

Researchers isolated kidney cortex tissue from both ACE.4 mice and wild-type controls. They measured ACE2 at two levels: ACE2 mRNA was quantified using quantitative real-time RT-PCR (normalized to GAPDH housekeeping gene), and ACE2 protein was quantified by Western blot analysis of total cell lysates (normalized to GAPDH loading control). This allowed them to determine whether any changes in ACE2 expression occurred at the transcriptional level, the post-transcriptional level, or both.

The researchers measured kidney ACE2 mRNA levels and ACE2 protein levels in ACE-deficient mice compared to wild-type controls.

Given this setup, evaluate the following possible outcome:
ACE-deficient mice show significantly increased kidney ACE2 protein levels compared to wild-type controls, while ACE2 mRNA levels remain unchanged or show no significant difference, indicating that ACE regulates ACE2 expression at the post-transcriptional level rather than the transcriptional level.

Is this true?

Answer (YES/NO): NO